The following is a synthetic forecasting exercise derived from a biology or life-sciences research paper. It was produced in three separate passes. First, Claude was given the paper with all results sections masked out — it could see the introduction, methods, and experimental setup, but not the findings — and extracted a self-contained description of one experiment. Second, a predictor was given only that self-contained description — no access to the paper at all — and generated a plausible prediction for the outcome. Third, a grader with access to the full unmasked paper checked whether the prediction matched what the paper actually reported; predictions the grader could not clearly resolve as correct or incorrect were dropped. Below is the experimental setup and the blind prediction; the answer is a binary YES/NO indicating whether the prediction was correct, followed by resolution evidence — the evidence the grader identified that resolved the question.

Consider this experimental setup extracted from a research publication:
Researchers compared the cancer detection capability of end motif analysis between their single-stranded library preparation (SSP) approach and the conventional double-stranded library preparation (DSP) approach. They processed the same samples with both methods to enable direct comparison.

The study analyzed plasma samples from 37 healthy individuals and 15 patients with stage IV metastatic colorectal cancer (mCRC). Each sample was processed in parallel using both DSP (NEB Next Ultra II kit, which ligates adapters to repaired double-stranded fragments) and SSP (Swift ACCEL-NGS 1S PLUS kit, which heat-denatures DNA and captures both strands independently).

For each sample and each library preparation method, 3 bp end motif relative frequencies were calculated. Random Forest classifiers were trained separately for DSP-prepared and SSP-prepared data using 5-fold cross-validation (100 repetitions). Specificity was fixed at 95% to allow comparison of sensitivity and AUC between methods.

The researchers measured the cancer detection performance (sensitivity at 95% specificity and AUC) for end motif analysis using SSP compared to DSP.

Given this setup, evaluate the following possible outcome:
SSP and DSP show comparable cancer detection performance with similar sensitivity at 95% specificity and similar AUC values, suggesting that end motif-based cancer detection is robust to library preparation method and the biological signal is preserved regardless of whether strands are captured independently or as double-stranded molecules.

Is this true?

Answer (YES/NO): NO